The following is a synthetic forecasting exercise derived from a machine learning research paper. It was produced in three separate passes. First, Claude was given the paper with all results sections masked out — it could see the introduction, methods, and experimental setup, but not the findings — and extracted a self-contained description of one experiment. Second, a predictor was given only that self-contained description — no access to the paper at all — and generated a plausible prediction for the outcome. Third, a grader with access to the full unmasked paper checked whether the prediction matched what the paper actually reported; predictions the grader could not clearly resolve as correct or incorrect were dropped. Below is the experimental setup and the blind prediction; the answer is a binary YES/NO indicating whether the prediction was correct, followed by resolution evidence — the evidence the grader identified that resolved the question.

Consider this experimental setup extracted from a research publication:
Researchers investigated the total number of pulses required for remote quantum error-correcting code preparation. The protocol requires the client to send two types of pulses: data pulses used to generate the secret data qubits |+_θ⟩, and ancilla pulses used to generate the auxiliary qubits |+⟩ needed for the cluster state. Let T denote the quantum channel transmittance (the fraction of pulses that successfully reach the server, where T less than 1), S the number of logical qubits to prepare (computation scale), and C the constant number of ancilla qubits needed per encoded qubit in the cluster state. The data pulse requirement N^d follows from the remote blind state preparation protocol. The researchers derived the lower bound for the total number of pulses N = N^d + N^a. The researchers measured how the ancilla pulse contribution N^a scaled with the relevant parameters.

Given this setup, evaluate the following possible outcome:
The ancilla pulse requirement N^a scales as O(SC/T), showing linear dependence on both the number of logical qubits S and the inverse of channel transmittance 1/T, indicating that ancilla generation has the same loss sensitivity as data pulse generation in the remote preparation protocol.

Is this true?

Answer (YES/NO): YES